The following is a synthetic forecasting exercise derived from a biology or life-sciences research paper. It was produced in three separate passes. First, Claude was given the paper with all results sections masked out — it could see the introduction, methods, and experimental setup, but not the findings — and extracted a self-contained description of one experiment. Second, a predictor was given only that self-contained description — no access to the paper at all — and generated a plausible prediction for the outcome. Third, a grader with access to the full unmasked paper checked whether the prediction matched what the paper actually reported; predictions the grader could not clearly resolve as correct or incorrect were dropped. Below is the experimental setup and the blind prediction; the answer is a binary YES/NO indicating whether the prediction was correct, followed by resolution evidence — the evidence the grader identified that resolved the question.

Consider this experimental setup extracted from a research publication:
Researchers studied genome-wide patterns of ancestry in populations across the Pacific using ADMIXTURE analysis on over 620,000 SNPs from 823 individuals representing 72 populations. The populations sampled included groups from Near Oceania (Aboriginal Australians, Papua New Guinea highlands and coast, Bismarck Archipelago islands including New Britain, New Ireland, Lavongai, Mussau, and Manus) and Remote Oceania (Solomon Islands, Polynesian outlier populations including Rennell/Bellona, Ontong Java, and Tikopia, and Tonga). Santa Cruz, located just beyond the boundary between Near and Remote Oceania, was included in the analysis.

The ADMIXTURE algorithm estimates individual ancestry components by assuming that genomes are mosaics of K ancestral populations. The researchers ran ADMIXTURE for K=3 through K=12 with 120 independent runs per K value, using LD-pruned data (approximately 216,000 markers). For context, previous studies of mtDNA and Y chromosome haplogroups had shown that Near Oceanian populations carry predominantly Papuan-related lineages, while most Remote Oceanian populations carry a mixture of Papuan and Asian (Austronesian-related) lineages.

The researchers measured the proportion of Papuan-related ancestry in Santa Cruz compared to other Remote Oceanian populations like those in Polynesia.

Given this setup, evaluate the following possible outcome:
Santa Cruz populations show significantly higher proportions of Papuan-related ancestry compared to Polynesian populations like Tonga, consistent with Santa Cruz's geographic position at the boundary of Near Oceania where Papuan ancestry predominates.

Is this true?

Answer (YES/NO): YES